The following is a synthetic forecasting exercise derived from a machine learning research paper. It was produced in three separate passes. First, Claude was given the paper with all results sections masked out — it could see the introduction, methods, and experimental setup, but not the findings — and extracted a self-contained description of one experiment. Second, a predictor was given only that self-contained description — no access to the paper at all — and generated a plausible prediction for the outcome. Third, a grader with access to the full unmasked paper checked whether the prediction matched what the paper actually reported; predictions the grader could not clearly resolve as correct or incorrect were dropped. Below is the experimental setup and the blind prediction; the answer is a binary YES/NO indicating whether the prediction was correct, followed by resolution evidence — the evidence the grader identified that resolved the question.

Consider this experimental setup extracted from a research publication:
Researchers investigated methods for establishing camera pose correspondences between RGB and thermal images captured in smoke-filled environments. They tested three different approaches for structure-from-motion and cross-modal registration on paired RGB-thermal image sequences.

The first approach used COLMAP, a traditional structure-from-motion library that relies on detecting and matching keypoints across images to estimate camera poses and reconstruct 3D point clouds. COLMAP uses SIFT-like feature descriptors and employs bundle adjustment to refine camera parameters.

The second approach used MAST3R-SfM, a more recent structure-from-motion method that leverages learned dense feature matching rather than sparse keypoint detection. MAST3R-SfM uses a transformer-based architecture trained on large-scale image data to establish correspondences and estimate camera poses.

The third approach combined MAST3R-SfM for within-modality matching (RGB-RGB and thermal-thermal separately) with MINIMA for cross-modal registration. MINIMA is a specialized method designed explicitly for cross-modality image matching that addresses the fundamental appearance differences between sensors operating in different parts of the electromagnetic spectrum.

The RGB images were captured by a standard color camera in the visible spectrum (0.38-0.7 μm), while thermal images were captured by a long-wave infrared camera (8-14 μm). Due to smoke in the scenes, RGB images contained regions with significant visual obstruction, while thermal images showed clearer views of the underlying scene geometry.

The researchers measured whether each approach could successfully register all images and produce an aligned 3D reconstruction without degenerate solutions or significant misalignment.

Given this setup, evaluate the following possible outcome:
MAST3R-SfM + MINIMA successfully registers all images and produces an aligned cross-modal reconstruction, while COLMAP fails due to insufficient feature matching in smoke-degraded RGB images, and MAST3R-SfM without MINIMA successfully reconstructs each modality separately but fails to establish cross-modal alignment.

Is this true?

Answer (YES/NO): NO